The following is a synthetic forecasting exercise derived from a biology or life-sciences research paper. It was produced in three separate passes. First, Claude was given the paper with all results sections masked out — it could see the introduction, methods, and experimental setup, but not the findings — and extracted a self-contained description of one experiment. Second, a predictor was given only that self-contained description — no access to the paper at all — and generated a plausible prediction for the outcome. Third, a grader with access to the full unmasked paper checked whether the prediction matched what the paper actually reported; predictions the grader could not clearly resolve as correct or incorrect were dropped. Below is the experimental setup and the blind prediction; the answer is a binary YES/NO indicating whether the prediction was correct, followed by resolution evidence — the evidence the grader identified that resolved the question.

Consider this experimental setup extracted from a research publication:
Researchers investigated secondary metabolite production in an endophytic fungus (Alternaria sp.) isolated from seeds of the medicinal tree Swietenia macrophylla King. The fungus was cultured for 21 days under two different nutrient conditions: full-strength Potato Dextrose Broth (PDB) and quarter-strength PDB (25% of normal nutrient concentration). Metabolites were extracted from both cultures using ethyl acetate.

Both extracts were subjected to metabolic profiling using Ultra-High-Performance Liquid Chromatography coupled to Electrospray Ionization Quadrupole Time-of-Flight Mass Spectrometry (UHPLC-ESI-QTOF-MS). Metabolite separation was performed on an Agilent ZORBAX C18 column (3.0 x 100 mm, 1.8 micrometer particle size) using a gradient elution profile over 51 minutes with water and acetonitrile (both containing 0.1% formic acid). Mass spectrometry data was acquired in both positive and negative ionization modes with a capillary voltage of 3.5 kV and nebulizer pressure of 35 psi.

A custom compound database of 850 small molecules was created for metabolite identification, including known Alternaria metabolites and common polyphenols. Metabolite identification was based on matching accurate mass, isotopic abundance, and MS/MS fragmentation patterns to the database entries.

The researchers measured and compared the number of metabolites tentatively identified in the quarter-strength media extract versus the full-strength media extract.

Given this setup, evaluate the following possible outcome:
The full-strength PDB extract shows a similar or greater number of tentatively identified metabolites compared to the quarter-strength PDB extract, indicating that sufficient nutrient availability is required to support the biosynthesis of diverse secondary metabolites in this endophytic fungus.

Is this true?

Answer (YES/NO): YES